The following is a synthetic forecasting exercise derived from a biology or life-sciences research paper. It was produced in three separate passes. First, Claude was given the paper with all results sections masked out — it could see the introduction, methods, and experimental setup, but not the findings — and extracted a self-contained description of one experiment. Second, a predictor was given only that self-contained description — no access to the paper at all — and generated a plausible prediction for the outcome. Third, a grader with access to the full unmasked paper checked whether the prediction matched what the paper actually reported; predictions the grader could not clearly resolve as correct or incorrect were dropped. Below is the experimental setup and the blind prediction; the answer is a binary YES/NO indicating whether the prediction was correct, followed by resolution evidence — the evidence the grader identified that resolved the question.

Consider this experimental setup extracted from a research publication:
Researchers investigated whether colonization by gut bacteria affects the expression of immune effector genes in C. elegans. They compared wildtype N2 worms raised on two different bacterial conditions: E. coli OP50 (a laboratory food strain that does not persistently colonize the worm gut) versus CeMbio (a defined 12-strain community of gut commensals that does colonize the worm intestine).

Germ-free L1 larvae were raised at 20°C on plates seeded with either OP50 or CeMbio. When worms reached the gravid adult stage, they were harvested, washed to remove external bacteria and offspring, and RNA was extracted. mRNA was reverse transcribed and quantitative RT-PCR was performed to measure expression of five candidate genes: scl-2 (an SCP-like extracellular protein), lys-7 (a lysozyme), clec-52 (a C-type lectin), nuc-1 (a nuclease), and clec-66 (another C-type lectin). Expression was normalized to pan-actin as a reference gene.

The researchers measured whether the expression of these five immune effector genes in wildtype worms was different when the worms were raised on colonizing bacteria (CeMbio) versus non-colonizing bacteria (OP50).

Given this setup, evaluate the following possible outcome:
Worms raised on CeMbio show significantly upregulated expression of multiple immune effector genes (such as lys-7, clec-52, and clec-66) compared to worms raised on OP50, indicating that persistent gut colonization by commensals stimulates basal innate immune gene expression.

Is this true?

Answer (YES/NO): YES